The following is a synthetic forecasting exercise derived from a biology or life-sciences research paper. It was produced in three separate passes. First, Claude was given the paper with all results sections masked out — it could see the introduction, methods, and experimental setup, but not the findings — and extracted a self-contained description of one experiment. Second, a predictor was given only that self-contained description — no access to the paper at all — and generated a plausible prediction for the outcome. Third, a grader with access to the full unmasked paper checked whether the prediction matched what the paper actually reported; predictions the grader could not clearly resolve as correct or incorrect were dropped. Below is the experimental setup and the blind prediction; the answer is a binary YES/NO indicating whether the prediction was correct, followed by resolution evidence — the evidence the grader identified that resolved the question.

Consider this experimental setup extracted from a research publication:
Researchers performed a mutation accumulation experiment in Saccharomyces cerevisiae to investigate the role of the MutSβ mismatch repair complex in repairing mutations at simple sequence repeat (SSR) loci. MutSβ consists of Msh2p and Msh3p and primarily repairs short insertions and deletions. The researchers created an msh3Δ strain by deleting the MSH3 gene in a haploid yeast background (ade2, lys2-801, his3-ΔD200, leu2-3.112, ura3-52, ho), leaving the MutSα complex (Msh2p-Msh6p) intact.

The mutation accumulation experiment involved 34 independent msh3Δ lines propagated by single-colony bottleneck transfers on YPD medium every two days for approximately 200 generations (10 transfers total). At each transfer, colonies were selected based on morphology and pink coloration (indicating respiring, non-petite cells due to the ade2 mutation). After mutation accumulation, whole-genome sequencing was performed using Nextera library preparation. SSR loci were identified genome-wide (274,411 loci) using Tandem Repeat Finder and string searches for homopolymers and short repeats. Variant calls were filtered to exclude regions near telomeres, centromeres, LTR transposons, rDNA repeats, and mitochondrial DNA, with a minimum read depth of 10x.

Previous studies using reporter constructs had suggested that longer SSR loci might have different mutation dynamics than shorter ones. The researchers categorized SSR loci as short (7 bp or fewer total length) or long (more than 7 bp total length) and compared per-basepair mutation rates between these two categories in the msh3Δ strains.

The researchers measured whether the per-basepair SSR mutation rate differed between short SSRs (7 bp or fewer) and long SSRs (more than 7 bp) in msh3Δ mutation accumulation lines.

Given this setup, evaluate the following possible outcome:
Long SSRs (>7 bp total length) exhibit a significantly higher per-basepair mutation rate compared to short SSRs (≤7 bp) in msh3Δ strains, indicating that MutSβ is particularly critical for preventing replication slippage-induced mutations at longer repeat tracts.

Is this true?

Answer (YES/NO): YES